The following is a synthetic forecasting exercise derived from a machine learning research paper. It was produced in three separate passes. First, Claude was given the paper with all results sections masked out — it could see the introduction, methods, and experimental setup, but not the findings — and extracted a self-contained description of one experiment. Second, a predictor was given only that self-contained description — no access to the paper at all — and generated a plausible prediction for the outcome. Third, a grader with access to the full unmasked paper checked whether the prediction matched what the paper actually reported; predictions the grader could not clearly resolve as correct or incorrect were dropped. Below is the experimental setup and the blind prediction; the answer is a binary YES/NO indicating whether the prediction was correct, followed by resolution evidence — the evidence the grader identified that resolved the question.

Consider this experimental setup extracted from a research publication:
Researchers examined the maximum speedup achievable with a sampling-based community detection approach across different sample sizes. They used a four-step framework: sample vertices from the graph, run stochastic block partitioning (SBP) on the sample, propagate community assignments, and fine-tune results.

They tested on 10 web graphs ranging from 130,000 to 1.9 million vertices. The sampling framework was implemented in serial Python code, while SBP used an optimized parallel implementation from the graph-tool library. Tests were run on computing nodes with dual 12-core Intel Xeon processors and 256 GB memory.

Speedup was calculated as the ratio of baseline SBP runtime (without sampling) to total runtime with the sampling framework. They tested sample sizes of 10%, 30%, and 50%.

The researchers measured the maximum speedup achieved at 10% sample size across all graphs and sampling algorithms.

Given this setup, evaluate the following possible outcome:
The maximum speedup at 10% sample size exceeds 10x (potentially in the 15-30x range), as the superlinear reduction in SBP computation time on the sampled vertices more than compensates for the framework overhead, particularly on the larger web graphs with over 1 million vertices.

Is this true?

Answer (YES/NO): NO